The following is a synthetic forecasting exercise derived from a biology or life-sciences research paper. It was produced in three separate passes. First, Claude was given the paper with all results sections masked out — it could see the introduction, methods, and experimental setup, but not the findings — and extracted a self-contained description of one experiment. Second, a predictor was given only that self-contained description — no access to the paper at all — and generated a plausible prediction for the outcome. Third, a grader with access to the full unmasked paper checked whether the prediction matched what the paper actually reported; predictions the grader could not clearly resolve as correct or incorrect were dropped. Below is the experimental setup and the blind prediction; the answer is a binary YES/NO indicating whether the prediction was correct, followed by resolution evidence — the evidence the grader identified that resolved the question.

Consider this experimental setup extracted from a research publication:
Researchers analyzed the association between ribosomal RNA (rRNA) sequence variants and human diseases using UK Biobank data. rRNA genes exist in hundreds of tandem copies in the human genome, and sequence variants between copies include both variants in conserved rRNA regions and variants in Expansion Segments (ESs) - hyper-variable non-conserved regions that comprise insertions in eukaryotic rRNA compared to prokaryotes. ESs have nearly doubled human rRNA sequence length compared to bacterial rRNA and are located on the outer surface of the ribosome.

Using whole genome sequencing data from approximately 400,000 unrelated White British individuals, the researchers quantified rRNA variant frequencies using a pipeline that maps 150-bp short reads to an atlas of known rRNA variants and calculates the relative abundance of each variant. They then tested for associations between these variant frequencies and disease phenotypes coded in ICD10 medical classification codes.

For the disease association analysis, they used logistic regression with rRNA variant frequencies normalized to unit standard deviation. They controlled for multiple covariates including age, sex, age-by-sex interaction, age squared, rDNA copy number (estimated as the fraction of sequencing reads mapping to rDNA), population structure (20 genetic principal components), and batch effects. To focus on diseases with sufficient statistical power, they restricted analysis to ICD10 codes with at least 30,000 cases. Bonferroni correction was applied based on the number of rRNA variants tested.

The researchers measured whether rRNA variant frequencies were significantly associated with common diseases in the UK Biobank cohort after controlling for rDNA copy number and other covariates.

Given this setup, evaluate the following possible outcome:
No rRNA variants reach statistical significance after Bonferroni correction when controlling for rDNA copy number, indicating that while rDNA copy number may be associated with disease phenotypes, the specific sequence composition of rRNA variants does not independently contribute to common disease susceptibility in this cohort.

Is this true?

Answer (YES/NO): NO